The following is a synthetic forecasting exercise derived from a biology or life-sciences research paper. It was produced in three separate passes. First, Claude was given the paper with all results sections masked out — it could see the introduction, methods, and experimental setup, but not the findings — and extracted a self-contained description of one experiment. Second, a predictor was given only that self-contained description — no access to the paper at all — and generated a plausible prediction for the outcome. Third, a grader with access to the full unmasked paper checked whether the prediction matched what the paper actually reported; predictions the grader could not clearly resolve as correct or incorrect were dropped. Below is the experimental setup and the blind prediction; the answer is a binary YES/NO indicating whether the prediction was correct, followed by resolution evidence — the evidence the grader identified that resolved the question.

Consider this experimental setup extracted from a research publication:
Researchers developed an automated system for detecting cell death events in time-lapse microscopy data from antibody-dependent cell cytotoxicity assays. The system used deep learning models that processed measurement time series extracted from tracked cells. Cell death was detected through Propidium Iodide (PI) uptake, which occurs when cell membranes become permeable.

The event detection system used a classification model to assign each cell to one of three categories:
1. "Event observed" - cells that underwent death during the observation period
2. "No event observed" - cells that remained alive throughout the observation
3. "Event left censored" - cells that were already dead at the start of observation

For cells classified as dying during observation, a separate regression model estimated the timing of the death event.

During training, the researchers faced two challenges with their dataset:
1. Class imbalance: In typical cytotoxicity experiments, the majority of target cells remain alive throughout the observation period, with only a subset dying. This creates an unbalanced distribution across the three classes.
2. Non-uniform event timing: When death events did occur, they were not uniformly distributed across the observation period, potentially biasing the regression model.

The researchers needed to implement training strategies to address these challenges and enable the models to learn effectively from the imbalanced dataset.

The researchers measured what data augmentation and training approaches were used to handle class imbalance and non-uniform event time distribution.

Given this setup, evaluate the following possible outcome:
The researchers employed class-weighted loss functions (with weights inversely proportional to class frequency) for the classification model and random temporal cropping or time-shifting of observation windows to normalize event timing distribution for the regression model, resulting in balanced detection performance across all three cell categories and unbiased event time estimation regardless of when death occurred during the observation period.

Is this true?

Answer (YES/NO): NO